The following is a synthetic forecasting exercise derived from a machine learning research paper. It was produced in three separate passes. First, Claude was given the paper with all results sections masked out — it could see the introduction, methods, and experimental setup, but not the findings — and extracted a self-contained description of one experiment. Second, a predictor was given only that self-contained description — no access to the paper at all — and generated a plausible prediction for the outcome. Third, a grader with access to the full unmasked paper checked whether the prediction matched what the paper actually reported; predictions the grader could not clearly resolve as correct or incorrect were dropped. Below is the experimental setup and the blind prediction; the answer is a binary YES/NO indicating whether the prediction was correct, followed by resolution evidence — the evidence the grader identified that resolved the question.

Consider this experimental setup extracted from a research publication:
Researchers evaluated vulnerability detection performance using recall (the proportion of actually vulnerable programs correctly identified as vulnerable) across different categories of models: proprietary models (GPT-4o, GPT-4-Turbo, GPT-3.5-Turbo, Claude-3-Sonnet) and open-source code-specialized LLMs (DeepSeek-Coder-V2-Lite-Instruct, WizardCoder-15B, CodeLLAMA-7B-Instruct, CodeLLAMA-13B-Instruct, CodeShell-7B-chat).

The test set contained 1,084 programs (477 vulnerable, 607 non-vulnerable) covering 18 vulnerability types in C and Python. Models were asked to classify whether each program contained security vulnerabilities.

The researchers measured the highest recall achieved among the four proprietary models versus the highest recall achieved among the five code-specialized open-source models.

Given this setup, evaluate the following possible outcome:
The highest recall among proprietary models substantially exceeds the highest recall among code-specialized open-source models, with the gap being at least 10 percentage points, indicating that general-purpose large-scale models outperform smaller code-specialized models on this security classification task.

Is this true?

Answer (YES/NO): NO